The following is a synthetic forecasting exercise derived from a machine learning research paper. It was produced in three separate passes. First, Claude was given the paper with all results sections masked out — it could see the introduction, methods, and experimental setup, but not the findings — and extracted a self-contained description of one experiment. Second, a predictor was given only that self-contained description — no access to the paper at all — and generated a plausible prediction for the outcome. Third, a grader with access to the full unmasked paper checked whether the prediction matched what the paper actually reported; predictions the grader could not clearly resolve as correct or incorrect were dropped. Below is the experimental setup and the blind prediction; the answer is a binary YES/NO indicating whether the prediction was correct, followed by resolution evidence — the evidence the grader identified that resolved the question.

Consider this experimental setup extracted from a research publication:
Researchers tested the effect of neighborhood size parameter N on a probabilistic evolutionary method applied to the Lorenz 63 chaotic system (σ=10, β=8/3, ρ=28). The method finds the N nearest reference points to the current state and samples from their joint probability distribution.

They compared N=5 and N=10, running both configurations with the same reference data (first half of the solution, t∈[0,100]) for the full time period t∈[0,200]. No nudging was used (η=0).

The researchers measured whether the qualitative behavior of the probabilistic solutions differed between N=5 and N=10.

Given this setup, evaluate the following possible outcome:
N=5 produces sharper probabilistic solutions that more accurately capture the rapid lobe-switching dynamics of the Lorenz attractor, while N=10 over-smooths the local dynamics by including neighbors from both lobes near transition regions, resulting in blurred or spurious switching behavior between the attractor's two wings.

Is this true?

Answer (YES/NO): NO